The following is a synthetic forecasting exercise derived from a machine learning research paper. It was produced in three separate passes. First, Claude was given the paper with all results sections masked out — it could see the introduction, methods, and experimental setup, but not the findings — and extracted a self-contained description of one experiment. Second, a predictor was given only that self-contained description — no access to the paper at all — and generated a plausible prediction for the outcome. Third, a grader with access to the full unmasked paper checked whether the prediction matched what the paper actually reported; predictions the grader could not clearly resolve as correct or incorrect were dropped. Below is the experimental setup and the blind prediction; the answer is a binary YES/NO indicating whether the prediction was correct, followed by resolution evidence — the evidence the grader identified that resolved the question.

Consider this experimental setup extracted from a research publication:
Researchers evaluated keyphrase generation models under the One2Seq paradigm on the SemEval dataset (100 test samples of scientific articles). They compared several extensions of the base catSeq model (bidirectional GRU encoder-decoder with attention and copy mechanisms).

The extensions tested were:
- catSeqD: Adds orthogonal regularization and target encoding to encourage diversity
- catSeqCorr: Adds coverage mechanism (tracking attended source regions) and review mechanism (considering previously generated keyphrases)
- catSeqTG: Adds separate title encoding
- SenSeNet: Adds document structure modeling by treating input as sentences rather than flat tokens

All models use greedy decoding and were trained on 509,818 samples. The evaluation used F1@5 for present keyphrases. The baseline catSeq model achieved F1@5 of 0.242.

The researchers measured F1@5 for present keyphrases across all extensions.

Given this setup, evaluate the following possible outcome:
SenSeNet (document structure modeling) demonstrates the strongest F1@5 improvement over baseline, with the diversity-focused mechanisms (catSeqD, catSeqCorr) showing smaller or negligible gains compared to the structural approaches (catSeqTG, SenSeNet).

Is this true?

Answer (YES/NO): NO